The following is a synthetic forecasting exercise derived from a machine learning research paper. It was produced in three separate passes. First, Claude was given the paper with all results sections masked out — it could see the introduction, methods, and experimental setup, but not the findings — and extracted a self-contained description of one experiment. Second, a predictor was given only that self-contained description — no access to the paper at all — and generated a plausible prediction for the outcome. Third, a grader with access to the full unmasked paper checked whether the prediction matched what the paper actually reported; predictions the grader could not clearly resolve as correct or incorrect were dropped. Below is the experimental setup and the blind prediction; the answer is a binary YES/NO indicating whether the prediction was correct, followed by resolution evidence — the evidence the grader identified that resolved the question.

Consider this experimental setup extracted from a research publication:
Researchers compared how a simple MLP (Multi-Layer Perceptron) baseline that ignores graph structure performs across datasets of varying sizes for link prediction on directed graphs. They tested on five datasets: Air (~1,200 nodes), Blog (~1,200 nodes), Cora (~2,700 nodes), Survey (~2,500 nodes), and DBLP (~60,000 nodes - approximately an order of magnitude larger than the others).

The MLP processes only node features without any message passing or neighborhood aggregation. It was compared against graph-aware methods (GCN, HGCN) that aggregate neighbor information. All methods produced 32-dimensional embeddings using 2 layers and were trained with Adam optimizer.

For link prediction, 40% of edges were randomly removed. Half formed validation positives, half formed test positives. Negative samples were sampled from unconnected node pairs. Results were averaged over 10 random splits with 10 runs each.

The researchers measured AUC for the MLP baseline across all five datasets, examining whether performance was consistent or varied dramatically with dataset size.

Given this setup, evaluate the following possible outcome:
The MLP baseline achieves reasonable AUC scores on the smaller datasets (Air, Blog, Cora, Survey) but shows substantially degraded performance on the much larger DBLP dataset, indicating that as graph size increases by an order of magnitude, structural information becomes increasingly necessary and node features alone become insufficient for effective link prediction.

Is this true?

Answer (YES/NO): YES